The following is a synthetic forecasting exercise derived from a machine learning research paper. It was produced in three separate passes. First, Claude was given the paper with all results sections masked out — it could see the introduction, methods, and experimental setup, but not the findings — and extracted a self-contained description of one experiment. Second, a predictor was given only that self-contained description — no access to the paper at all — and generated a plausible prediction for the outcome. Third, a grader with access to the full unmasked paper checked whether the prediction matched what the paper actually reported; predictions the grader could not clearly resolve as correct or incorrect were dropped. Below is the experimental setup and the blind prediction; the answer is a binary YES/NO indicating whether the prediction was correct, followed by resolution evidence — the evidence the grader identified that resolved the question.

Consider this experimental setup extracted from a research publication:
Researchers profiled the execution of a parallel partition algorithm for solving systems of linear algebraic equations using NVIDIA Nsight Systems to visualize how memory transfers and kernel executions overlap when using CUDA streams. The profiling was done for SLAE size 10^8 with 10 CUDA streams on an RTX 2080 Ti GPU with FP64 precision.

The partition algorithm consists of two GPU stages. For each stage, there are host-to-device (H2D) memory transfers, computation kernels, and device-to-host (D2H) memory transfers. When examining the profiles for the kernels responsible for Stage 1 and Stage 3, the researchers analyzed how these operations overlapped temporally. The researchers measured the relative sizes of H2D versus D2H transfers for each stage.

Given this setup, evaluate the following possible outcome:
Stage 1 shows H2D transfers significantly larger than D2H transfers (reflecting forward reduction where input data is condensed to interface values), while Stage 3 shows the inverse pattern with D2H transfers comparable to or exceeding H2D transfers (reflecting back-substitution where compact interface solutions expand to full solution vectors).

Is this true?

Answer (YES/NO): YES